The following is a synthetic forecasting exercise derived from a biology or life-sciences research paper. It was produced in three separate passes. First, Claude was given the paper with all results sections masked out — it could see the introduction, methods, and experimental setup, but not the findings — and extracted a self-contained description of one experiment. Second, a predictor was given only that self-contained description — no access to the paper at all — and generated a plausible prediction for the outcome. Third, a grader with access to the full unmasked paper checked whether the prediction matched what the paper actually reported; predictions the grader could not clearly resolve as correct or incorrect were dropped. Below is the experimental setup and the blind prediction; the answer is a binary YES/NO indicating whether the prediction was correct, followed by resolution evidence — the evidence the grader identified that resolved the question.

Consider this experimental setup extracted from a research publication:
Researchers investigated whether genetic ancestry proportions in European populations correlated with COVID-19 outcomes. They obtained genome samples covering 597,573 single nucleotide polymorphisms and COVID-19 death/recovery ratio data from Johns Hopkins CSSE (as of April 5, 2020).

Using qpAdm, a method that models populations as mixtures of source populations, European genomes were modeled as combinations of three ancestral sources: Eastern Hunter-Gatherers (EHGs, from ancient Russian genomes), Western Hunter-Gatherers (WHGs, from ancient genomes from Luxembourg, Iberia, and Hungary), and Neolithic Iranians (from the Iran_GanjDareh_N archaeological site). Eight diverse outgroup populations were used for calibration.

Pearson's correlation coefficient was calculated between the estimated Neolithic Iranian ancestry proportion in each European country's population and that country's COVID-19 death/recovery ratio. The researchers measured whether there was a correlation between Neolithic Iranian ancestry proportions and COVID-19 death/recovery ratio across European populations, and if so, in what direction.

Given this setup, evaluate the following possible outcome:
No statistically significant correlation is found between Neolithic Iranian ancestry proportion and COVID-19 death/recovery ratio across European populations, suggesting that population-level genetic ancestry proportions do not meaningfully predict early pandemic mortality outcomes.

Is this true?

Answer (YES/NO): NO